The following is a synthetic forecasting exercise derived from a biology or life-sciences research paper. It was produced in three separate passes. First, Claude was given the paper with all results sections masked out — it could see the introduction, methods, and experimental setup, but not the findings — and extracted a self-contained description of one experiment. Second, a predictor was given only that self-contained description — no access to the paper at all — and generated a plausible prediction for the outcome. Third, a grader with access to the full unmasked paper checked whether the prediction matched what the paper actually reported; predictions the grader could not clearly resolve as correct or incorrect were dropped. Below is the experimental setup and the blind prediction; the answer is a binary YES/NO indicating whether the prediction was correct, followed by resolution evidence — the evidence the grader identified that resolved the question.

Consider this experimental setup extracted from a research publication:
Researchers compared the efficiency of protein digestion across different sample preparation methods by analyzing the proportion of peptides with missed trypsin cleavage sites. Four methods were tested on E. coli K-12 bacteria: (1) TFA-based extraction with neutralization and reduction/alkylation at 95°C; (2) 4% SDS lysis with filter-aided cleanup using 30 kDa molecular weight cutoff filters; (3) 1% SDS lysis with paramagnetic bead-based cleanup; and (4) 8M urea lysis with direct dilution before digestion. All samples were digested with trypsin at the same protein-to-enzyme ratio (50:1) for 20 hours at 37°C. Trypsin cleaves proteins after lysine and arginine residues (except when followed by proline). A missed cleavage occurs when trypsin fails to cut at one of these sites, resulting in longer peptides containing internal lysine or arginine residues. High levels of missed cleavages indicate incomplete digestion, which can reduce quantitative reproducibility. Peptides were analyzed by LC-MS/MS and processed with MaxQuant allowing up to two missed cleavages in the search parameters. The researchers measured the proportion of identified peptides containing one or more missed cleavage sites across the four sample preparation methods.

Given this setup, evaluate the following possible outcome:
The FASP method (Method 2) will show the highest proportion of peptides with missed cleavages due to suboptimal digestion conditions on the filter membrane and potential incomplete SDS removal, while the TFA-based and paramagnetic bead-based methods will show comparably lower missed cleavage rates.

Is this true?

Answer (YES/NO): NO